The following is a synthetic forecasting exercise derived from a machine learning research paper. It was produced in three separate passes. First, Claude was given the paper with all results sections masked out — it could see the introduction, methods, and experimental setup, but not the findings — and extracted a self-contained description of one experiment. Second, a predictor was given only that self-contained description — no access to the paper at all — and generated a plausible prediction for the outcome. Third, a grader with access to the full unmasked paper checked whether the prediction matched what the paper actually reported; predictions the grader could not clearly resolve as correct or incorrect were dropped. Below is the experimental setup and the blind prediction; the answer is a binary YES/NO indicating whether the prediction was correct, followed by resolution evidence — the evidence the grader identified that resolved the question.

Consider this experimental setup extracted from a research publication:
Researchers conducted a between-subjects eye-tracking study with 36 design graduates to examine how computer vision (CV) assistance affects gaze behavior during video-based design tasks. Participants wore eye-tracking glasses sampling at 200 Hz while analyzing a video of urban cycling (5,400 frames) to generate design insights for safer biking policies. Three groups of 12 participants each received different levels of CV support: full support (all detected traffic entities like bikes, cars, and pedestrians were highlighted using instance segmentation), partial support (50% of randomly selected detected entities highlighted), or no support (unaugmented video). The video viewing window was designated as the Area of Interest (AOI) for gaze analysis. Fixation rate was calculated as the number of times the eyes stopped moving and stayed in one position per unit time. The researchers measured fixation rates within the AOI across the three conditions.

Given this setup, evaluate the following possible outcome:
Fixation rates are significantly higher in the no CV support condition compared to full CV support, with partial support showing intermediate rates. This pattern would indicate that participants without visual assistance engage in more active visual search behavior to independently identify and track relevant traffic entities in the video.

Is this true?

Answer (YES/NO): NO